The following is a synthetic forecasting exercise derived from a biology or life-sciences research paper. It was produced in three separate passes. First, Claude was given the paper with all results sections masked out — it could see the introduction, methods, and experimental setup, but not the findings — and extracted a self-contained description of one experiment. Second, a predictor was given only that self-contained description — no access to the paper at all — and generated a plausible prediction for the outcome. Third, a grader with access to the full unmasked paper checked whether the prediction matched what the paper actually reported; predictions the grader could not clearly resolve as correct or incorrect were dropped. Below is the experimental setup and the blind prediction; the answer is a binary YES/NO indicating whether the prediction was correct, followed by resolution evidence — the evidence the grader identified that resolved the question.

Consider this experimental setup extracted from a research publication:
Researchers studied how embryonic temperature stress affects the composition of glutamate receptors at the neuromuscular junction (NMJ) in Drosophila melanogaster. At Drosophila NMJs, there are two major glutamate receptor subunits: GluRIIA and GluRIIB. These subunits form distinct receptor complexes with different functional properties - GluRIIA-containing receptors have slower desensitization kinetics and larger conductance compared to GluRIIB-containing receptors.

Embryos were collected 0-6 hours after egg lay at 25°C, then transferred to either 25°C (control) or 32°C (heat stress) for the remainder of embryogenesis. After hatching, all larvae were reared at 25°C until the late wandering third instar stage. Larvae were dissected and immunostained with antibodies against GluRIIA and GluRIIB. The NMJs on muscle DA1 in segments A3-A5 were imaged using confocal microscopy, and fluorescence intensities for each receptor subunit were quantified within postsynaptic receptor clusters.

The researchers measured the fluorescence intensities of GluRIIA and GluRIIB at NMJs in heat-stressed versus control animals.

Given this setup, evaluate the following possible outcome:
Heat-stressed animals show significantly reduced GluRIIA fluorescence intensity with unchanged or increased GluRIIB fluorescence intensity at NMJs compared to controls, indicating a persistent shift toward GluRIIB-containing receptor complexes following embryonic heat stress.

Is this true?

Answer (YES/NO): YES